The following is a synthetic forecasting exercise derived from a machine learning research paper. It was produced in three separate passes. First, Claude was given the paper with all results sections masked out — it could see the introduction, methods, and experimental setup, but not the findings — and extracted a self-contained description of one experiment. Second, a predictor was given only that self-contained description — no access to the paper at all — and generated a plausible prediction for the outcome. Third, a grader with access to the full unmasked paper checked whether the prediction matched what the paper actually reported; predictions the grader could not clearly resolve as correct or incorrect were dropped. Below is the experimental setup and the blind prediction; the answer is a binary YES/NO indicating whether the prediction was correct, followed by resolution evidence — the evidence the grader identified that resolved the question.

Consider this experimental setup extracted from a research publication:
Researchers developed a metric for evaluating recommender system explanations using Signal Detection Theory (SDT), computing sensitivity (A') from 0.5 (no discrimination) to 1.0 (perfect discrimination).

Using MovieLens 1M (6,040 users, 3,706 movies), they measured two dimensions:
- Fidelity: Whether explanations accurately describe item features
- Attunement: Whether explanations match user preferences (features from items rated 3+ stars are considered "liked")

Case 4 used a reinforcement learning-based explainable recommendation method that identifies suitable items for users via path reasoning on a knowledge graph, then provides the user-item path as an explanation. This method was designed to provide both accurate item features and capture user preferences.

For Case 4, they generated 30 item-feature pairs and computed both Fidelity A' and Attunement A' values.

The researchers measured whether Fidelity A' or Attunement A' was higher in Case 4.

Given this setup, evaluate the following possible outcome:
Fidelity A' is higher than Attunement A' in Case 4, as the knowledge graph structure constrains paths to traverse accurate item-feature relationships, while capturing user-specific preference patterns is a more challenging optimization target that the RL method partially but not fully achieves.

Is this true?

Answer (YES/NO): NO